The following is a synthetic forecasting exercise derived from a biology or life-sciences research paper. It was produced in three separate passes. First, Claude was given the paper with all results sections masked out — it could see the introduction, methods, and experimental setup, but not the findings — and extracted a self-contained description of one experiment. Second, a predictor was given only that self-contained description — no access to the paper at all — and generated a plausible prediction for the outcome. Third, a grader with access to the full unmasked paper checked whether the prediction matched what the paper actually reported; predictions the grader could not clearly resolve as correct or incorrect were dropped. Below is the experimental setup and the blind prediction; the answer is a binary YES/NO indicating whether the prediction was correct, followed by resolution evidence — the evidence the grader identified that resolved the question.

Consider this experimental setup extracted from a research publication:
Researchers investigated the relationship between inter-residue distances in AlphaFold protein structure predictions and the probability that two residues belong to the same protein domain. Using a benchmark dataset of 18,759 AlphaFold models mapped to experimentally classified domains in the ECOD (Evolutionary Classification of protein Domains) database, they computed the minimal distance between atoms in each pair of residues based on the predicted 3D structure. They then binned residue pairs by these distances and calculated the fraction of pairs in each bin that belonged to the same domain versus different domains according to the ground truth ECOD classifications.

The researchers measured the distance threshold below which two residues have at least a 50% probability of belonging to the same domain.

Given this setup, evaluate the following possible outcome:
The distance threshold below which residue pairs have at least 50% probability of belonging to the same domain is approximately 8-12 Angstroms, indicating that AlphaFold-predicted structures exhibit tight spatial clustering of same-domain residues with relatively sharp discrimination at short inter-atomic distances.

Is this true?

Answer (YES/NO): NO